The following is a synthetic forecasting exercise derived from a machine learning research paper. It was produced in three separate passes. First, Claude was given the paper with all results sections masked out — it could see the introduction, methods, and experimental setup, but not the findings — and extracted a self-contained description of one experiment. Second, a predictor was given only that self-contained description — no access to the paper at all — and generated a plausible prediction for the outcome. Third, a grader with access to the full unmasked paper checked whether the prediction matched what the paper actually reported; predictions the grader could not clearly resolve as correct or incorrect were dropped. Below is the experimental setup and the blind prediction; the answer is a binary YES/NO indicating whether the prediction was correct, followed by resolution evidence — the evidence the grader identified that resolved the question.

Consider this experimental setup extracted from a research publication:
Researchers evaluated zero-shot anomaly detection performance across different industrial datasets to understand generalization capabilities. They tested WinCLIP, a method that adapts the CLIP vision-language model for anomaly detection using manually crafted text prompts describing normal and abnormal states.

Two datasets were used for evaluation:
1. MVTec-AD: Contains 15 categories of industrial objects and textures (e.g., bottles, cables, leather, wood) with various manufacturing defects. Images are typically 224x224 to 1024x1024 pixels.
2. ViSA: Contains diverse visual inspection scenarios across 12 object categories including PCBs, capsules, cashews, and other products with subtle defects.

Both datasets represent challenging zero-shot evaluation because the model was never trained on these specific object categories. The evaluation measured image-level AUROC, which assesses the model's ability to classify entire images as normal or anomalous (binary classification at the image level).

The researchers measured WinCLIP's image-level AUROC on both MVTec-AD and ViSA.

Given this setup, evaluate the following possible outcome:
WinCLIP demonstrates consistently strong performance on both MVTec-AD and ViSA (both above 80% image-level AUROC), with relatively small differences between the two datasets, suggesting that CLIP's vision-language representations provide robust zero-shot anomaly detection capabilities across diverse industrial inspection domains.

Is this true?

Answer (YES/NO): NO